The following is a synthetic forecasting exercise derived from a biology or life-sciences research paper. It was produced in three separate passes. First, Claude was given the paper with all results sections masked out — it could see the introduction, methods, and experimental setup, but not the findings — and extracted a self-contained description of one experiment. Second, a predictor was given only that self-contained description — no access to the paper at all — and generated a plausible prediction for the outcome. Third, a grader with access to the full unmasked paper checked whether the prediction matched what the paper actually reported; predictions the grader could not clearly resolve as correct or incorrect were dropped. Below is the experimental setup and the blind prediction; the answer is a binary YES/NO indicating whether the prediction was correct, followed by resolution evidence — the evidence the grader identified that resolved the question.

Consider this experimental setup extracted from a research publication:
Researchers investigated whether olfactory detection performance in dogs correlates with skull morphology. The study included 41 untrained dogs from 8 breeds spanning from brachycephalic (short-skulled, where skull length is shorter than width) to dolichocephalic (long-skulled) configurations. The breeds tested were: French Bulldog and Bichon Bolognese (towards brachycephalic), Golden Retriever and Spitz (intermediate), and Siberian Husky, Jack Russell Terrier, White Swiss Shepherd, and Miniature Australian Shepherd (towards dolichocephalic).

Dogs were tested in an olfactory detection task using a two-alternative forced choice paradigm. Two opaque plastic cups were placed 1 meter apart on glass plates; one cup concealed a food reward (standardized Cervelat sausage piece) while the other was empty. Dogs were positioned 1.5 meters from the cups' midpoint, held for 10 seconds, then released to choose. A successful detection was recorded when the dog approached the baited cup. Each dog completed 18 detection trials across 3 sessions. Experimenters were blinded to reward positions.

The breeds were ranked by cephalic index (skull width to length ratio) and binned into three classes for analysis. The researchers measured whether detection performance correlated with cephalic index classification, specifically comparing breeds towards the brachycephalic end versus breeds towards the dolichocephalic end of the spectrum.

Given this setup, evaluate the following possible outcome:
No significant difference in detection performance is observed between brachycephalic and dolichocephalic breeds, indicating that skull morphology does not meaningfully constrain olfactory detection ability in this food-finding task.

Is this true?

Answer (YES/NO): NO